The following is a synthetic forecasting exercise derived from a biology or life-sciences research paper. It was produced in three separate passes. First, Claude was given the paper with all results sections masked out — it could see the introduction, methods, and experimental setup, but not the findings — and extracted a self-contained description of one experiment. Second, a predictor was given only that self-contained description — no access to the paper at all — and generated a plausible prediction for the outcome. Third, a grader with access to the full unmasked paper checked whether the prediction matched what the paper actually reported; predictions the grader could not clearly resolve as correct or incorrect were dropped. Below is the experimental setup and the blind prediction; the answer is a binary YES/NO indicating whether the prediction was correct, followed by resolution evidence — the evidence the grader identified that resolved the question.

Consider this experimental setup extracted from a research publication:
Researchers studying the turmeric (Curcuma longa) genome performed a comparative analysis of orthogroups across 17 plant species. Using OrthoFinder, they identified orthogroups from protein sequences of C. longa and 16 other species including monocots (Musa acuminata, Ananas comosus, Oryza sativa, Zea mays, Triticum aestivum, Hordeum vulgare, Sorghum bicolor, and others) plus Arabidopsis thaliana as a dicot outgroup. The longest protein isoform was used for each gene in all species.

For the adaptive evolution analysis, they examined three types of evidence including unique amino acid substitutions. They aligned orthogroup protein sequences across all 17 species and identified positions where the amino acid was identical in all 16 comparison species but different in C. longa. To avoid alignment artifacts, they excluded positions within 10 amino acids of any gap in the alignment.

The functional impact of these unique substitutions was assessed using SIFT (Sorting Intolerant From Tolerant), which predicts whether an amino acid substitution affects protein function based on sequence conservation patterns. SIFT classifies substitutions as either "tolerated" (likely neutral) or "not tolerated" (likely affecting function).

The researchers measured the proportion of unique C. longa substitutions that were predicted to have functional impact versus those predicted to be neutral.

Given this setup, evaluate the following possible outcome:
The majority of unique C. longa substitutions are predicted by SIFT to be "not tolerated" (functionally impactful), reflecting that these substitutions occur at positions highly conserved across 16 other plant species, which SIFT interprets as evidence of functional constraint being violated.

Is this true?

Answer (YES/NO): YES